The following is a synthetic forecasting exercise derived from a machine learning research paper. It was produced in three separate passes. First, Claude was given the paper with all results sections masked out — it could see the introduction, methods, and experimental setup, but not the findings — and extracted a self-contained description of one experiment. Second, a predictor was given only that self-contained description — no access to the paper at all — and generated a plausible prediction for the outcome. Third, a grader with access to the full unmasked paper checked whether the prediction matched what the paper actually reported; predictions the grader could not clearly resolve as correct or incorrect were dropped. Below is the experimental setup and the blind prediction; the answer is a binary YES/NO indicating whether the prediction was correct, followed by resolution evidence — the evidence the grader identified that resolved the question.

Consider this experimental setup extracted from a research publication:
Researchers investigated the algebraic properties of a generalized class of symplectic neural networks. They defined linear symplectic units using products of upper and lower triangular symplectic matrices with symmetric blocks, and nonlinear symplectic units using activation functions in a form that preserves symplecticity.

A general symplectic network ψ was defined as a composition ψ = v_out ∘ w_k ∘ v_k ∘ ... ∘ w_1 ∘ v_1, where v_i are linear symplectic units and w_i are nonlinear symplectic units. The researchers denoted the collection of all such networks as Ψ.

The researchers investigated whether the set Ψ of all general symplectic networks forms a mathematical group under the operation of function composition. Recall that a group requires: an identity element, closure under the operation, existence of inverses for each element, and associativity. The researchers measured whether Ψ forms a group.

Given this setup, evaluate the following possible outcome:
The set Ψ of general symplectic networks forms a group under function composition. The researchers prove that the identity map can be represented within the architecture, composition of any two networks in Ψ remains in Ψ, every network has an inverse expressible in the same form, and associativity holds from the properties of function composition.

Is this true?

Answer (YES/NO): YES